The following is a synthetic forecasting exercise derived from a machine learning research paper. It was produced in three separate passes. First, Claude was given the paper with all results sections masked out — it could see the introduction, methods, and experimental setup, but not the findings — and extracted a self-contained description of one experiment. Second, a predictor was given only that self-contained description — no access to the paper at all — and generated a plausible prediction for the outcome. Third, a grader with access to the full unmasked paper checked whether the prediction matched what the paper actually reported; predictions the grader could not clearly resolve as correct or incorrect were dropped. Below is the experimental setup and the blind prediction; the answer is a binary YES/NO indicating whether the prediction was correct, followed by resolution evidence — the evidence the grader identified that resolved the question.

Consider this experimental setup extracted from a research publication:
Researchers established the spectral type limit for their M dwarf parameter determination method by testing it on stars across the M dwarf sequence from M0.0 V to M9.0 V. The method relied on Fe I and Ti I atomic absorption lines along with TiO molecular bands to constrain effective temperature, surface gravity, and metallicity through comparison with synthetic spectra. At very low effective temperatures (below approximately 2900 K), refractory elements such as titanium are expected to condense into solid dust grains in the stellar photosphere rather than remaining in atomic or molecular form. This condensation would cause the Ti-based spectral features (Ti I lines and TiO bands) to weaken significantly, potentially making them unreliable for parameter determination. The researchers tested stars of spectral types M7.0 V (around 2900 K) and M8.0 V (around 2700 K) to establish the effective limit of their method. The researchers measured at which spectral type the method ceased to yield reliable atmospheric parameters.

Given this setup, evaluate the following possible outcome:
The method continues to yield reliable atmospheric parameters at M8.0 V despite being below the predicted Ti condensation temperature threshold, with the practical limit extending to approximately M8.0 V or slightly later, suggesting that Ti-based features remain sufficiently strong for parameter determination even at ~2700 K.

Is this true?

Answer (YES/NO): NO